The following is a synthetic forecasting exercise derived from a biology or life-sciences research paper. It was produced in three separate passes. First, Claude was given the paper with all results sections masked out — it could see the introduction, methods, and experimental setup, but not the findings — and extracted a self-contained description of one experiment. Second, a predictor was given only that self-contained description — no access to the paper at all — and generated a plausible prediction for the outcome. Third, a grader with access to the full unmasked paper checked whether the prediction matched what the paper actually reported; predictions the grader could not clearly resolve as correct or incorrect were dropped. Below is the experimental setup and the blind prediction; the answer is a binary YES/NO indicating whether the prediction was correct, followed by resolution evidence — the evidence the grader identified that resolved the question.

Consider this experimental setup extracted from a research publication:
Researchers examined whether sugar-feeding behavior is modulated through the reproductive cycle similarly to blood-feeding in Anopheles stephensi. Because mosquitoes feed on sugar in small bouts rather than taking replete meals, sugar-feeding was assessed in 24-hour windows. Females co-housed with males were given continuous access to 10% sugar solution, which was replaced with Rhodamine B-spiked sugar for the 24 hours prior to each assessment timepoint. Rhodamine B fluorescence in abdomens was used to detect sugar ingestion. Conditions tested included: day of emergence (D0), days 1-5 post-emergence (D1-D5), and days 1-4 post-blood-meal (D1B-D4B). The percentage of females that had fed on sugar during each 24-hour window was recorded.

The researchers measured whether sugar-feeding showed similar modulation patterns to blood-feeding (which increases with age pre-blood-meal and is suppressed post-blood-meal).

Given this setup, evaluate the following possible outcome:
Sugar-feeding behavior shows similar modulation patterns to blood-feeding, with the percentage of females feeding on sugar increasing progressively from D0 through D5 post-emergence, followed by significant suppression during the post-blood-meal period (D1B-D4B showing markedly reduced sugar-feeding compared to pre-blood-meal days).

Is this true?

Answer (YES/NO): NO